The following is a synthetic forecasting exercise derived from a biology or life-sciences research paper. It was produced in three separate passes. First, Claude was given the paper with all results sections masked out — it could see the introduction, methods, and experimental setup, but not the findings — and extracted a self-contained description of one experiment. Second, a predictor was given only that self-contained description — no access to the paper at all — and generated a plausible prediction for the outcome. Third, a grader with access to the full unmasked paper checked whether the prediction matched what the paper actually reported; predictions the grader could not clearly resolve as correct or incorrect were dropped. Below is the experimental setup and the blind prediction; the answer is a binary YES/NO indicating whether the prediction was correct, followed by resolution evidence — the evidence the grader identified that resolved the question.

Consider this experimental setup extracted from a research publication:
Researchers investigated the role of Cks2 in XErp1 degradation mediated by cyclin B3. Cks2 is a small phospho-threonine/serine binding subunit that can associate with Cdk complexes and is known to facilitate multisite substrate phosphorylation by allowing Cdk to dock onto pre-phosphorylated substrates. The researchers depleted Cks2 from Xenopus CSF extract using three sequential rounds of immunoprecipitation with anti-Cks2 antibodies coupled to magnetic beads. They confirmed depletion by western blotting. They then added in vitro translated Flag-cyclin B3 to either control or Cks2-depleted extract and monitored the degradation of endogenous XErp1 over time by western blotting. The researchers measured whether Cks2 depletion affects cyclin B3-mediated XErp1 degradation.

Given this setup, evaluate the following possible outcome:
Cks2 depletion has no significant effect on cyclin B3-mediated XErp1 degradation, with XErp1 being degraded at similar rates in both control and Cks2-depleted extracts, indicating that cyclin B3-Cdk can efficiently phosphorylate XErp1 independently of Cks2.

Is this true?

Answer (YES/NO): YES